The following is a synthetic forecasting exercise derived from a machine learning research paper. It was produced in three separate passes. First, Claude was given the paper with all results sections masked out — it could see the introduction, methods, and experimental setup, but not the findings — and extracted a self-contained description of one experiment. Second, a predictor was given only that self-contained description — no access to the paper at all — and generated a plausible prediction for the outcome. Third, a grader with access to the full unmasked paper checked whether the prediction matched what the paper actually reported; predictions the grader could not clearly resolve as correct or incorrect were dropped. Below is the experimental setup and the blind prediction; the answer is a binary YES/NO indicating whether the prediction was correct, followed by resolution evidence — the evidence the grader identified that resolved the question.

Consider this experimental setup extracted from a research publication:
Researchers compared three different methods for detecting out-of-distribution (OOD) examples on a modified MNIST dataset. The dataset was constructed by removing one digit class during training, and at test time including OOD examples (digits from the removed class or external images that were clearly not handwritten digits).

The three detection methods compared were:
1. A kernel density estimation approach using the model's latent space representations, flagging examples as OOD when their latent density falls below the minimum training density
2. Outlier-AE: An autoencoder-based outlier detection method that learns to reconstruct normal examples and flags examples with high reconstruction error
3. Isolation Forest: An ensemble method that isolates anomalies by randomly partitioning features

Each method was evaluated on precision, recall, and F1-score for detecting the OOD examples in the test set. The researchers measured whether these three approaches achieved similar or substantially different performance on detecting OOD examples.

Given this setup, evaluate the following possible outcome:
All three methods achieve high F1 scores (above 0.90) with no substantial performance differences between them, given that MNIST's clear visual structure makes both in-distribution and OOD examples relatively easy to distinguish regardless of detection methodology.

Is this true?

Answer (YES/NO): YES